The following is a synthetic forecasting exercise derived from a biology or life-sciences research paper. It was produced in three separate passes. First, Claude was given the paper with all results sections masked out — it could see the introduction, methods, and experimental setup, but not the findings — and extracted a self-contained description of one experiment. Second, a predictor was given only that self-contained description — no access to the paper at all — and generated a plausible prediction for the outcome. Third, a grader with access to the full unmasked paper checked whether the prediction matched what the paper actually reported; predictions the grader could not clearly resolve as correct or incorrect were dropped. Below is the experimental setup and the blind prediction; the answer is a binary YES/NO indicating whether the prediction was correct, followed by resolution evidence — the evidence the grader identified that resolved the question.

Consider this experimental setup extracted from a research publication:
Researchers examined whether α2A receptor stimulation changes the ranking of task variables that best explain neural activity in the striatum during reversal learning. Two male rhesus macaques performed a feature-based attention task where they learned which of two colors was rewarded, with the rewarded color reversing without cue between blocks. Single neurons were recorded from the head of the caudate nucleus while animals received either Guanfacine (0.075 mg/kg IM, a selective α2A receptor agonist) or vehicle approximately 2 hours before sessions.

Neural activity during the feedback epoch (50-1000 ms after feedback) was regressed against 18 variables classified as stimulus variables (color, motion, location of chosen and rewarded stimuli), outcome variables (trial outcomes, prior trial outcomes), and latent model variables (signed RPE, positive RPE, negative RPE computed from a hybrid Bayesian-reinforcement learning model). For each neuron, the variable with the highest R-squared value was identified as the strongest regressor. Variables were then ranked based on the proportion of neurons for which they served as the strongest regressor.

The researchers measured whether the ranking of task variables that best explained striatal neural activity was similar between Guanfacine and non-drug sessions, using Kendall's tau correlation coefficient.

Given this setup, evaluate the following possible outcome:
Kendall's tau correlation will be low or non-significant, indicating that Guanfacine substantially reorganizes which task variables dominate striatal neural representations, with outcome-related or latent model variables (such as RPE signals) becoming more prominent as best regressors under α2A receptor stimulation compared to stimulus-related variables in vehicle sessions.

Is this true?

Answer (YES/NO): NO